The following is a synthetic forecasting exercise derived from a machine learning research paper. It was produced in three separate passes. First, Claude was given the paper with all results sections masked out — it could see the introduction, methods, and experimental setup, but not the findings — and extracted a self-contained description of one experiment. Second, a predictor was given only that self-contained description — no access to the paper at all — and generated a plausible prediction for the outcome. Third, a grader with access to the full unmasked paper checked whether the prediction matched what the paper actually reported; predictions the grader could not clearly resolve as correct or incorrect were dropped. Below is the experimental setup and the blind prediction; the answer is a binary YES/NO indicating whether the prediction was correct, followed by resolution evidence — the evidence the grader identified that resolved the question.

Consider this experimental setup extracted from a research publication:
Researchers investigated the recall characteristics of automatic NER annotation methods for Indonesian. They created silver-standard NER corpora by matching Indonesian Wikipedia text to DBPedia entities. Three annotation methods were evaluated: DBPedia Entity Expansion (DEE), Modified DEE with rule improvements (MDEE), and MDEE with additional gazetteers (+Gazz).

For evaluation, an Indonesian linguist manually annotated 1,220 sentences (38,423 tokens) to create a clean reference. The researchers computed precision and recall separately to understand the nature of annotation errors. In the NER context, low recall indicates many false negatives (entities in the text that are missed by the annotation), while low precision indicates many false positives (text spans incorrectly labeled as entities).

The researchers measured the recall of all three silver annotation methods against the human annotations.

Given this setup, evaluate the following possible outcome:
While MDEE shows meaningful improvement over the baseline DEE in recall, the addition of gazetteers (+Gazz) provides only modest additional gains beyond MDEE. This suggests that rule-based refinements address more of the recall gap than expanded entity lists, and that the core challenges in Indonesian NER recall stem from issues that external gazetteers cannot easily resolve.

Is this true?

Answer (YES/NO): NO